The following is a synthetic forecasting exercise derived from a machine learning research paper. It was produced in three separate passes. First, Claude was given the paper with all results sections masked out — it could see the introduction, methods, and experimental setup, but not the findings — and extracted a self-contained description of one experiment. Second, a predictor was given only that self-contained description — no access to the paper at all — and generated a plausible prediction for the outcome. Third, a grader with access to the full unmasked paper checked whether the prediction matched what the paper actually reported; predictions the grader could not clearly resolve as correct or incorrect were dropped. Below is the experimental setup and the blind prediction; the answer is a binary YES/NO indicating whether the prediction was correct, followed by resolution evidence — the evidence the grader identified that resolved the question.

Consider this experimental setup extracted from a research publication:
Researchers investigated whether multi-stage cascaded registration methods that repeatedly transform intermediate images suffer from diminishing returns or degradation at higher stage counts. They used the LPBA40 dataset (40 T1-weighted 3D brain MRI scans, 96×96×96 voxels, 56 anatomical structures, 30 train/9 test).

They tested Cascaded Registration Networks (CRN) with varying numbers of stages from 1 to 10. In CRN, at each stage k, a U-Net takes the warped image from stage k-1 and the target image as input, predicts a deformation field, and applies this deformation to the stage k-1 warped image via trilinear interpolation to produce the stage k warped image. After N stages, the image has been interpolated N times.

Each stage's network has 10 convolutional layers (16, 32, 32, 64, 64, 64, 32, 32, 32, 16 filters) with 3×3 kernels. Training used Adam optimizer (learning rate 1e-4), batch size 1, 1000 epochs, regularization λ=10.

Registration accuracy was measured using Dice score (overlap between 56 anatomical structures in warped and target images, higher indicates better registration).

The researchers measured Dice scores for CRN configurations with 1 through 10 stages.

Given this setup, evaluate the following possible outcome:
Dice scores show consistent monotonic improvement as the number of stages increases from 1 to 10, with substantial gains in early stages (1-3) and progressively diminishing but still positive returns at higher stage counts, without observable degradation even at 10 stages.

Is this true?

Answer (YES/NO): NO